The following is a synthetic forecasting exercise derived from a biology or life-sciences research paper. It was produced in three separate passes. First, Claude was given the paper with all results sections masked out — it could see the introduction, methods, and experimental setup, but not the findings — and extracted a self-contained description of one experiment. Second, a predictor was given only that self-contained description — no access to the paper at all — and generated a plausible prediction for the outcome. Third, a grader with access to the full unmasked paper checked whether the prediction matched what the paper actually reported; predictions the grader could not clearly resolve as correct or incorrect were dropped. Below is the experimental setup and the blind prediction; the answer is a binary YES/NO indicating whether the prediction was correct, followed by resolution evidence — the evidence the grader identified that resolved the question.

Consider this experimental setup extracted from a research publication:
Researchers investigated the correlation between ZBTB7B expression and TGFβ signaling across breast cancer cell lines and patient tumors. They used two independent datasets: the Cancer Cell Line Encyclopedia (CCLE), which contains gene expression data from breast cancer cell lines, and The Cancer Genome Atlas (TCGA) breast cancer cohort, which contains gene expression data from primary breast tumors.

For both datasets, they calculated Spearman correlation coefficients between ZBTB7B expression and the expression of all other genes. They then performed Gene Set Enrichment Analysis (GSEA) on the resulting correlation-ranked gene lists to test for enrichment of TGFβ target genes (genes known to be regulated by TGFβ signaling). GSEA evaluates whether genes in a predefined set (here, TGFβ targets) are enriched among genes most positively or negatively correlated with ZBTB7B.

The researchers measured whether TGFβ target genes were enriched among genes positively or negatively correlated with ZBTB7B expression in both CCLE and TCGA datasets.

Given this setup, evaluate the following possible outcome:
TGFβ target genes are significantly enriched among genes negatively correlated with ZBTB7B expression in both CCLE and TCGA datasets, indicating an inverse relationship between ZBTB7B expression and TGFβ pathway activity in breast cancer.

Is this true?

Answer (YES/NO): YES